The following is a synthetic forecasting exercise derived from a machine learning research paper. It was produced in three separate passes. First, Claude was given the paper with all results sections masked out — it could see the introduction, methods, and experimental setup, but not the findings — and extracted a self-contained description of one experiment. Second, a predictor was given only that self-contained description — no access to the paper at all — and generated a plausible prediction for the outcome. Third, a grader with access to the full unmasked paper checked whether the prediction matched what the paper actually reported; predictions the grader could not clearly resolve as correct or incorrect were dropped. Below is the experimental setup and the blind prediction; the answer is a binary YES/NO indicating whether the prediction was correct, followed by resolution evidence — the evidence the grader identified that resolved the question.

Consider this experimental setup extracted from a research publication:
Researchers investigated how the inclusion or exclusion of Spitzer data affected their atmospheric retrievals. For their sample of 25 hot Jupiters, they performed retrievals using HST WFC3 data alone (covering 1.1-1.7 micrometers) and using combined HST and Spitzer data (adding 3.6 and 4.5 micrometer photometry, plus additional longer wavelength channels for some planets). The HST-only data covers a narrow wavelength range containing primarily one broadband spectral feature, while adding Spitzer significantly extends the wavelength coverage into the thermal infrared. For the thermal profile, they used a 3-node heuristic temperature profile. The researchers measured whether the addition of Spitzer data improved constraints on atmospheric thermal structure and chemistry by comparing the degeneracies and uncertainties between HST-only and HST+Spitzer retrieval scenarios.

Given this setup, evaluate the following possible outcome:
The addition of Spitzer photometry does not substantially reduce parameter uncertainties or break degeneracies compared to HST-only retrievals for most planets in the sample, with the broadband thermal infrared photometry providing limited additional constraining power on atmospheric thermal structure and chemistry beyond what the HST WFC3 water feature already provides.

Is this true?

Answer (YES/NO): NO